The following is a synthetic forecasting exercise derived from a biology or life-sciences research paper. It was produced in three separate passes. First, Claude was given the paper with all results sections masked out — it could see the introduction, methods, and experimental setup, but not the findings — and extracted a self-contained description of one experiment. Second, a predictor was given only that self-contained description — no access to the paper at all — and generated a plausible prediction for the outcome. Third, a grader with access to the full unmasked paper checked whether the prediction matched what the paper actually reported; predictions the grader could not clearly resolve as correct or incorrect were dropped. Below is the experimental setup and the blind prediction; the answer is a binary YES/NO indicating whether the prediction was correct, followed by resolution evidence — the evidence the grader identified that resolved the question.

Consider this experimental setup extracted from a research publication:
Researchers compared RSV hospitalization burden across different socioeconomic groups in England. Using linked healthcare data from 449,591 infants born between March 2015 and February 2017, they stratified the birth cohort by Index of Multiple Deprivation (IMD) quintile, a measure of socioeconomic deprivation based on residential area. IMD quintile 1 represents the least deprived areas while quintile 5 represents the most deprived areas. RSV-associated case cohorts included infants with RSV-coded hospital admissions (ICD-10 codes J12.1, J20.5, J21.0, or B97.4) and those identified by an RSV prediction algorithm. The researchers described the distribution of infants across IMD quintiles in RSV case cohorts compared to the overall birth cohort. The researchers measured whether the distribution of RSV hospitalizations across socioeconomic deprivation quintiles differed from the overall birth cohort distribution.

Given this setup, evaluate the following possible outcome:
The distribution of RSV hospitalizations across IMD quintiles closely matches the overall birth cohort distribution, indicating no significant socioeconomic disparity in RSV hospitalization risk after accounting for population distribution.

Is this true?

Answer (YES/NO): NO